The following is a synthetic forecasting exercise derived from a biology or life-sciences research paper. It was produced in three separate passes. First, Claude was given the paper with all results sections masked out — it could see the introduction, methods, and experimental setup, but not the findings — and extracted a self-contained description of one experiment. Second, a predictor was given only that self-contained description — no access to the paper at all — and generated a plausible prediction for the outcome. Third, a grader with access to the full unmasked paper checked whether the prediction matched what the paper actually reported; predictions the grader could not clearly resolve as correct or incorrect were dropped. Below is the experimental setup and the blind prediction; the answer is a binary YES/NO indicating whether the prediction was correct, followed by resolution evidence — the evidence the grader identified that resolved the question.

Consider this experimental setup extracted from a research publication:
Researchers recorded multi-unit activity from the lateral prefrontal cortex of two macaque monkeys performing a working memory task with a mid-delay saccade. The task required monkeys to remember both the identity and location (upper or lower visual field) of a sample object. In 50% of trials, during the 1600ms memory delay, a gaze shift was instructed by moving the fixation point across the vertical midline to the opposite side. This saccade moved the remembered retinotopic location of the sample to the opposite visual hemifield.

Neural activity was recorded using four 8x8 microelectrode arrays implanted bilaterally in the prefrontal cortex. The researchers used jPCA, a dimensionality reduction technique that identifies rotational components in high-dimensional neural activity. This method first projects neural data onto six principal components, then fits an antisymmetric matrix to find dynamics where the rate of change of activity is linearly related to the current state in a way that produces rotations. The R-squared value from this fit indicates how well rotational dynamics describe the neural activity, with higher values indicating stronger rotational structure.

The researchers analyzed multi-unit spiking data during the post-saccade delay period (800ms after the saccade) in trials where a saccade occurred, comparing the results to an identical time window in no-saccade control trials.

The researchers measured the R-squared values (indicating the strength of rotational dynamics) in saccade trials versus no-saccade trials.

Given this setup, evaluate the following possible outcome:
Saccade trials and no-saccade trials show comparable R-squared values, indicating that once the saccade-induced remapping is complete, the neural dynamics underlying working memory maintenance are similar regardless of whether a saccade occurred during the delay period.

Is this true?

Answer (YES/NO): NO